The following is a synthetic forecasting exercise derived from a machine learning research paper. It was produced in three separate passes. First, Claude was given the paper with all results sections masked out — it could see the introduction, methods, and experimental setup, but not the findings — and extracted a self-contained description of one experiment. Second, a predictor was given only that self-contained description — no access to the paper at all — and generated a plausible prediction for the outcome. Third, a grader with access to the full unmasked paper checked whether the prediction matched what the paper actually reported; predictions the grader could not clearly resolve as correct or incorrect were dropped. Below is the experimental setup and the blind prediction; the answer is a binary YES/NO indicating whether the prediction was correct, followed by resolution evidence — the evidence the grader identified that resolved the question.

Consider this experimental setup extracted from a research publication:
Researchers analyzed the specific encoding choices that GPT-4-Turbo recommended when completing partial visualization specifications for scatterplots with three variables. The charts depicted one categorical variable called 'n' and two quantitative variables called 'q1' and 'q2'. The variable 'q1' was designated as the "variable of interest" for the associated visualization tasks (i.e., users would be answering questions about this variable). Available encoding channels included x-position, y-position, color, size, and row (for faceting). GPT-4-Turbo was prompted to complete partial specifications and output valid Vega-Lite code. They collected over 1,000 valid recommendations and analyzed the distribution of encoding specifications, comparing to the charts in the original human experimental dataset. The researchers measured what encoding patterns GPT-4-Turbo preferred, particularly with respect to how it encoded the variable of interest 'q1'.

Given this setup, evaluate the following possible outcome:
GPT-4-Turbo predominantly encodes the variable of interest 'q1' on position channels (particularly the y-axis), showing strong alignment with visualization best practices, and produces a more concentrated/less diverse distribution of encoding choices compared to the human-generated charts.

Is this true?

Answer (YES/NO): NO